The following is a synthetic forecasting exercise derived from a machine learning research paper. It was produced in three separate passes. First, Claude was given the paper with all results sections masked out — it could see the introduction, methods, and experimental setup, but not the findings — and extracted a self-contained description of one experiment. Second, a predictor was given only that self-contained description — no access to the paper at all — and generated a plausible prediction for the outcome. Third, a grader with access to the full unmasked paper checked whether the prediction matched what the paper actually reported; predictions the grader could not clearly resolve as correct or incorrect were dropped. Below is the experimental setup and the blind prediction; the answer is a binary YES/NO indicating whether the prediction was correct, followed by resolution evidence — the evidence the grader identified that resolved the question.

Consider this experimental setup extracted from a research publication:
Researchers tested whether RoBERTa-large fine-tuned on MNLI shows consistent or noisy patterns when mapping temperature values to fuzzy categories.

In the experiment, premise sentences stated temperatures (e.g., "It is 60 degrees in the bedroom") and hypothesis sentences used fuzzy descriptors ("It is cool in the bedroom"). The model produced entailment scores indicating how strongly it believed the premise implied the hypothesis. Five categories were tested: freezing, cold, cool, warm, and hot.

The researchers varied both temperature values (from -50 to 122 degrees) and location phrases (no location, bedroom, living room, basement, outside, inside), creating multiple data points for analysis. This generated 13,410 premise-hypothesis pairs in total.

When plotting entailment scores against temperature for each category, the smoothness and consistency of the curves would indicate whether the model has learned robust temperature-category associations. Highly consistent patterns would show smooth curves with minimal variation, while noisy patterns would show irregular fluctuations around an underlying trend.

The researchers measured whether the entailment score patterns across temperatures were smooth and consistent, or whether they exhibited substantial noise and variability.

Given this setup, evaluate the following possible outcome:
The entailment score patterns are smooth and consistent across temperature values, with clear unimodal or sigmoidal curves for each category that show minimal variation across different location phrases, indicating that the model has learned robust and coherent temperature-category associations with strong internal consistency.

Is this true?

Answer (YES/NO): NO